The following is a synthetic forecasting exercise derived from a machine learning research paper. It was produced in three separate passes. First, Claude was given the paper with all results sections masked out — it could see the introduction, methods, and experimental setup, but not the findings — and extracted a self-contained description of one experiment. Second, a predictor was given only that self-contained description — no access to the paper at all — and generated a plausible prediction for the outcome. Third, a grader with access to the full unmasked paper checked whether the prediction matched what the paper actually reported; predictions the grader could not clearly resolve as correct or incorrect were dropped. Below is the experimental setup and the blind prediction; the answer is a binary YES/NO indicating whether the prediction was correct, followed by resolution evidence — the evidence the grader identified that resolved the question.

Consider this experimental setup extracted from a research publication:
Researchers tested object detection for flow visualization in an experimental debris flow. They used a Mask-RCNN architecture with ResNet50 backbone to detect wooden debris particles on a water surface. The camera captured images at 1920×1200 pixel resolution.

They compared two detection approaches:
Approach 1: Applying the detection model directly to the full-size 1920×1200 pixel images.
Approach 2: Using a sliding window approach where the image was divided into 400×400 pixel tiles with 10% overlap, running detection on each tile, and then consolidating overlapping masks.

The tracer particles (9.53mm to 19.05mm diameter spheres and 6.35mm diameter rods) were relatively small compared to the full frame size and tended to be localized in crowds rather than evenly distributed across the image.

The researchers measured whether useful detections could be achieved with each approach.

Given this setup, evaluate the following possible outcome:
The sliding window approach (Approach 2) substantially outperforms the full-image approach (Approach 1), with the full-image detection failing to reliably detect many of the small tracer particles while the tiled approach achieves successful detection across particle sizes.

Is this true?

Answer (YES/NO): YES